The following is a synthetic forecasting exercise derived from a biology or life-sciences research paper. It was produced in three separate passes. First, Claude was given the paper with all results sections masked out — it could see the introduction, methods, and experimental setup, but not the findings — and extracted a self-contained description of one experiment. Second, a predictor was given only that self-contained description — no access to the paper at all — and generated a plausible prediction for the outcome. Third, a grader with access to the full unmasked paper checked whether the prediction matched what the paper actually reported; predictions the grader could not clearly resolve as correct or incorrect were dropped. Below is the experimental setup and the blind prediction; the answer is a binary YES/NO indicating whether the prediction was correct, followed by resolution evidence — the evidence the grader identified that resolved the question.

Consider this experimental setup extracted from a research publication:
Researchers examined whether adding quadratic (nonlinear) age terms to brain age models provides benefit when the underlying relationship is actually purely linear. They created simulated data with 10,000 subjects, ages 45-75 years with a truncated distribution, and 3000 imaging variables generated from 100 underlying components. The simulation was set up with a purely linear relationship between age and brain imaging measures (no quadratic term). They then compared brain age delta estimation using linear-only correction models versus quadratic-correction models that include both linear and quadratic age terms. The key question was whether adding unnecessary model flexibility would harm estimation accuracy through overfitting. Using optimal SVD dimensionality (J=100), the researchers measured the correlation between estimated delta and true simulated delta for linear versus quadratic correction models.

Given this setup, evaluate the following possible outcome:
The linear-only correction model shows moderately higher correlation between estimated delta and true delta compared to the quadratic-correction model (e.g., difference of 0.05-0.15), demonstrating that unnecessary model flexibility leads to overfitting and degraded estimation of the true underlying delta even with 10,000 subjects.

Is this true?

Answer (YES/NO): NO